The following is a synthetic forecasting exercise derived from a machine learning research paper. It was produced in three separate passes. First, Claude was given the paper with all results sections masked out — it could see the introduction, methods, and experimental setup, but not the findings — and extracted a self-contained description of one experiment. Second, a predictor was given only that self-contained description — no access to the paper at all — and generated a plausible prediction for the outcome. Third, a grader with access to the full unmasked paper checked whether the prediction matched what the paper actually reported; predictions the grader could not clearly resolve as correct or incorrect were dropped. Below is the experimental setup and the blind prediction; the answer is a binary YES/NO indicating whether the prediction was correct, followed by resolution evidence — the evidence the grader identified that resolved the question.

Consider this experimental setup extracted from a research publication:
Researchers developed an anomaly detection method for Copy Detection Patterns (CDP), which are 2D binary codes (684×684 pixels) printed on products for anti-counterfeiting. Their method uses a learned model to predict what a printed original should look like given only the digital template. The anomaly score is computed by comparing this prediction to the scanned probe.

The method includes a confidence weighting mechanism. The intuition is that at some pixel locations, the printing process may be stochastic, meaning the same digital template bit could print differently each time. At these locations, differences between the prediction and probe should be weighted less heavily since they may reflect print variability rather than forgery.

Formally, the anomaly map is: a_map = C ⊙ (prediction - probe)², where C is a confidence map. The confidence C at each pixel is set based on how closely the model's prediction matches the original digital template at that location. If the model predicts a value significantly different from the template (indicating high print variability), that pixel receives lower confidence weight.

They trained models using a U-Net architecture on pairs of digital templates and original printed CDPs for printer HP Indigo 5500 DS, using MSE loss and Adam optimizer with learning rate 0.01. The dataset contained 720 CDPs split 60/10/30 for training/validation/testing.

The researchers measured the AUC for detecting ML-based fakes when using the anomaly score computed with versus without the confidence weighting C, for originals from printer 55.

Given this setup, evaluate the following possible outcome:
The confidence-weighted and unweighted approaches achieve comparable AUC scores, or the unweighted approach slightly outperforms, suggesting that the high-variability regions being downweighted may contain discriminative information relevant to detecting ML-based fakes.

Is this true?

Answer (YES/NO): NO